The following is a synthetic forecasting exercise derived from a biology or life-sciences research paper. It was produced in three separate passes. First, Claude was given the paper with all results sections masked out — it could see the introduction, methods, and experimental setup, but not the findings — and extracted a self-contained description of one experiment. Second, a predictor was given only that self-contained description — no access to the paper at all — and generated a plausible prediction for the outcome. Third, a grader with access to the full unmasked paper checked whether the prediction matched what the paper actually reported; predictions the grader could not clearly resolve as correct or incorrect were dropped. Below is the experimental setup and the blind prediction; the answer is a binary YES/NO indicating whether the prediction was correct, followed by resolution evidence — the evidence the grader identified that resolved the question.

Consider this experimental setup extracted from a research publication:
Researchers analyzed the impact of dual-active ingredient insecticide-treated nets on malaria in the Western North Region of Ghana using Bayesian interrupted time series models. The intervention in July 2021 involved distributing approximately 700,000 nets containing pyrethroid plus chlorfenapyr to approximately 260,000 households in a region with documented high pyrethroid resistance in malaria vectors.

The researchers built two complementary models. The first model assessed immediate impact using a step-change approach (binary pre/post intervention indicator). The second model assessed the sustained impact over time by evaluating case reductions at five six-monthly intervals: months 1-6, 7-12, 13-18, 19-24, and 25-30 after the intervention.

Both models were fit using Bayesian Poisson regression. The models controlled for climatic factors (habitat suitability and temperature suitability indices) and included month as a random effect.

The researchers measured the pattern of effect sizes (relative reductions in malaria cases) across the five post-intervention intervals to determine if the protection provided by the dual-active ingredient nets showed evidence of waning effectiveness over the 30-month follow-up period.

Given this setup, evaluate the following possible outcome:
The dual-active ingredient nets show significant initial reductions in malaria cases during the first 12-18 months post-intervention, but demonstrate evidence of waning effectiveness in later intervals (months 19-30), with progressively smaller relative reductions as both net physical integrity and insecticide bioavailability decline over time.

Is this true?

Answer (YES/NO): NO